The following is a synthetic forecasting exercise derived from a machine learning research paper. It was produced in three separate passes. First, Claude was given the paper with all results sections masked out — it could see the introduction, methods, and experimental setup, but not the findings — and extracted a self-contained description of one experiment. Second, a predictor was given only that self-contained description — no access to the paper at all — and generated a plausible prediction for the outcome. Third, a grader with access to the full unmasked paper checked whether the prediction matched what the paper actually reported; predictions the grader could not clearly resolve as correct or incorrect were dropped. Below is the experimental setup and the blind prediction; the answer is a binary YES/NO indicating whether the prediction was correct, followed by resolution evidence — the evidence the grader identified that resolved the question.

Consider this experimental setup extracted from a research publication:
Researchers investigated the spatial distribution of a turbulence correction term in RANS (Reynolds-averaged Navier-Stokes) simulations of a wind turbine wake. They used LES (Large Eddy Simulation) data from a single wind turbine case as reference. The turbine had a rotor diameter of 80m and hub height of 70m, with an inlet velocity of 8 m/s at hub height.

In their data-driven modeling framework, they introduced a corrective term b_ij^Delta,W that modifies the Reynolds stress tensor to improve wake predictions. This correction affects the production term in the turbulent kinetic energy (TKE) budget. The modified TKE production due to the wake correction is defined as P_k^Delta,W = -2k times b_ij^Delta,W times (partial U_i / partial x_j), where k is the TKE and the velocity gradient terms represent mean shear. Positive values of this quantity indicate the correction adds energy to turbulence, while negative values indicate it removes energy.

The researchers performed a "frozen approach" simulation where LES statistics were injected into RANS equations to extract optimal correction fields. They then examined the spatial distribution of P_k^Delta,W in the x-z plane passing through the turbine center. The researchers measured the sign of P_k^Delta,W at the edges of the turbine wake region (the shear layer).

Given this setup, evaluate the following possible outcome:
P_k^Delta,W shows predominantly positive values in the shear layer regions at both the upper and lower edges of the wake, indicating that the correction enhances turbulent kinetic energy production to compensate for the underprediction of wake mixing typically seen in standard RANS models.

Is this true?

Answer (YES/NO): NO